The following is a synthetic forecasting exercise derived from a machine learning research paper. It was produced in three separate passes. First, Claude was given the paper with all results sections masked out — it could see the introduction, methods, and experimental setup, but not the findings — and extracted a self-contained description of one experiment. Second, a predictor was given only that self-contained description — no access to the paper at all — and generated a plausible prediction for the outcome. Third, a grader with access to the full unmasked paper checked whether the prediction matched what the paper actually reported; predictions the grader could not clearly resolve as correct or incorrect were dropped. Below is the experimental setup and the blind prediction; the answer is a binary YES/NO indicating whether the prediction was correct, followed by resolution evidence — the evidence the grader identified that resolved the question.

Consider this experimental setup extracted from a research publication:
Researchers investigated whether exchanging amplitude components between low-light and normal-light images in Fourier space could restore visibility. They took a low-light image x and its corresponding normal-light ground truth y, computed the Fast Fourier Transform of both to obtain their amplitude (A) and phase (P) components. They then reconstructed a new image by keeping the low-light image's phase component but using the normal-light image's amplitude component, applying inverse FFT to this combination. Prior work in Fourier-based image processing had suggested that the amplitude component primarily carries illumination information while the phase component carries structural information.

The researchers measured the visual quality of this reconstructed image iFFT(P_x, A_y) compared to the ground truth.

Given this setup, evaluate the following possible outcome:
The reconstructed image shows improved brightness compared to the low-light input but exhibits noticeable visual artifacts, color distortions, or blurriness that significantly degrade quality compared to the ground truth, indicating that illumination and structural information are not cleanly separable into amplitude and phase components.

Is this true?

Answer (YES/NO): YES